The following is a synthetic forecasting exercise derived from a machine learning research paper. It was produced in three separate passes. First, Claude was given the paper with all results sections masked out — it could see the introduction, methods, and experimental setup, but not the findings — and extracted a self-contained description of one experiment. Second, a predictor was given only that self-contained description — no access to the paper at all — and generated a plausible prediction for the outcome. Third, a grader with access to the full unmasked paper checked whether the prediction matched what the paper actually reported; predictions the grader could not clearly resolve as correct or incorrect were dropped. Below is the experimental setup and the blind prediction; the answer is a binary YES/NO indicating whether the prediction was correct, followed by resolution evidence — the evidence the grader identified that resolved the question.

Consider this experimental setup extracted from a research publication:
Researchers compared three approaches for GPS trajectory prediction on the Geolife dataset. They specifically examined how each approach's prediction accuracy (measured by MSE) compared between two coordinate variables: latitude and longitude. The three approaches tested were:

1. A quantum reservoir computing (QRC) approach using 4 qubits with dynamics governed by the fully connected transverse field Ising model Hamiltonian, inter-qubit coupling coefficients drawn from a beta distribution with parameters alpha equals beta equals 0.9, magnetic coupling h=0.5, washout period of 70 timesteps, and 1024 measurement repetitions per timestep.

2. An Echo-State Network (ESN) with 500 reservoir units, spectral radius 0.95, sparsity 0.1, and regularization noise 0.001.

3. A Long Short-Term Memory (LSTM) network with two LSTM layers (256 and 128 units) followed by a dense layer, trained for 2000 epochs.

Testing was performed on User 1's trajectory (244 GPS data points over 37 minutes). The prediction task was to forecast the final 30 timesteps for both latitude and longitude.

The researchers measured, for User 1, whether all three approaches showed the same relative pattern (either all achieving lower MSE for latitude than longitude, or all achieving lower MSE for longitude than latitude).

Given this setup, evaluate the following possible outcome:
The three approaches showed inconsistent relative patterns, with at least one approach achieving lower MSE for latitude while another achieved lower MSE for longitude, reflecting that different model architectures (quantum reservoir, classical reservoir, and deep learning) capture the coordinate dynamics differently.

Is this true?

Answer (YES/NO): YES